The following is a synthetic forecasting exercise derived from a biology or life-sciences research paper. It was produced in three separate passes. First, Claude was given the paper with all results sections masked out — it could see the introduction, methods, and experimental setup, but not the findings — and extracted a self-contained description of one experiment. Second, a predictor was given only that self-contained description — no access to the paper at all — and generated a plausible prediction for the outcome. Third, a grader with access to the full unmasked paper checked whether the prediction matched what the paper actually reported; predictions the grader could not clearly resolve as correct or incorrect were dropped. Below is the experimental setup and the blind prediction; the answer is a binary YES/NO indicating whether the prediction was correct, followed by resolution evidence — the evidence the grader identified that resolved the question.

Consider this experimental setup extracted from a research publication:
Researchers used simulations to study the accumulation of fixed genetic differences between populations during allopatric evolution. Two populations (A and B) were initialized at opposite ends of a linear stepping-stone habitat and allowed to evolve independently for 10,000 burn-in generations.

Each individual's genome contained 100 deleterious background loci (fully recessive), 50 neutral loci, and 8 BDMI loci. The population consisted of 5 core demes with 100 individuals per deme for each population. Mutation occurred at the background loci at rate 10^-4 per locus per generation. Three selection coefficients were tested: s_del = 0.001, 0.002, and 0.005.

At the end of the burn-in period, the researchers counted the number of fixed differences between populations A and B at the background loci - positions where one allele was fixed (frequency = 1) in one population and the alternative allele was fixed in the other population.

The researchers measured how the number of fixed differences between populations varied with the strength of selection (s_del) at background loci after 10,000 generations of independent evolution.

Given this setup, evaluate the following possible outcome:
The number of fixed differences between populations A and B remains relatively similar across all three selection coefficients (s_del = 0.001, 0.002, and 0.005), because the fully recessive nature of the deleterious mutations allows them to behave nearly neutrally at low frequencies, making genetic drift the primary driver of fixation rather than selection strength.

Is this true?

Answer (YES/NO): NO